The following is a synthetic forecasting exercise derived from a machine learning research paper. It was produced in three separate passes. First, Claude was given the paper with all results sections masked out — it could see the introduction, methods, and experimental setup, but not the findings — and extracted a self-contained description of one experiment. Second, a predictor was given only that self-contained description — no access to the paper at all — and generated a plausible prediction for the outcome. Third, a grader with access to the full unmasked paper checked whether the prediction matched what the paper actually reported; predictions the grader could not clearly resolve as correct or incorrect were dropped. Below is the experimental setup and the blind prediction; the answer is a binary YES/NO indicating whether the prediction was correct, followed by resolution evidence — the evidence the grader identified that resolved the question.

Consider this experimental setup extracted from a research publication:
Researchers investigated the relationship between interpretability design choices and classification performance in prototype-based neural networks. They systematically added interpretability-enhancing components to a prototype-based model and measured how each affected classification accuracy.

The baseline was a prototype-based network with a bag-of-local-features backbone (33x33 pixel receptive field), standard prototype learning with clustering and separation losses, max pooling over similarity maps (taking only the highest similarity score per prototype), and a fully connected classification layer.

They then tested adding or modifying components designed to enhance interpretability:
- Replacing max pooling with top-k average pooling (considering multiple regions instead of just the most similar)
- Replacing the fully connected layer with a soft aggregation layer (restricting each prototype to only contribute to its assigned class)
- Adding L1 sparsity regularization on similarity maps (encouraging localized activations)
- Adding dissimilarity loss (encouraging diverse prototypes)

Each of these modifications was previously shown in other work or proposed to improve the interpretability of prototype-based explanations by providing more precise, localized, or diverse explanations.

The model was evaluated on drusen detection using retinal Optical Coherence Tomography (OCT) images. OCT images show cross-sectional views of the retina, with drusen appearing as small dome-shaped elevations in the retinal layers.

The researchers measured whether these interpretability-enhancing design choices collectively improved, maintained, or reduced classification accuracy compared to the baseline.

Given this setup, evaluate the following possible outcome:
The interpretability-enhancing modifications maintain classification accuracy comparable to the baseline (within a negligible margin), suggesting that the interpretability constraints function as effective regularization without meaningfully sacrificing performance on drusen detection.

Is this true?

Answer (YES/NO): NO